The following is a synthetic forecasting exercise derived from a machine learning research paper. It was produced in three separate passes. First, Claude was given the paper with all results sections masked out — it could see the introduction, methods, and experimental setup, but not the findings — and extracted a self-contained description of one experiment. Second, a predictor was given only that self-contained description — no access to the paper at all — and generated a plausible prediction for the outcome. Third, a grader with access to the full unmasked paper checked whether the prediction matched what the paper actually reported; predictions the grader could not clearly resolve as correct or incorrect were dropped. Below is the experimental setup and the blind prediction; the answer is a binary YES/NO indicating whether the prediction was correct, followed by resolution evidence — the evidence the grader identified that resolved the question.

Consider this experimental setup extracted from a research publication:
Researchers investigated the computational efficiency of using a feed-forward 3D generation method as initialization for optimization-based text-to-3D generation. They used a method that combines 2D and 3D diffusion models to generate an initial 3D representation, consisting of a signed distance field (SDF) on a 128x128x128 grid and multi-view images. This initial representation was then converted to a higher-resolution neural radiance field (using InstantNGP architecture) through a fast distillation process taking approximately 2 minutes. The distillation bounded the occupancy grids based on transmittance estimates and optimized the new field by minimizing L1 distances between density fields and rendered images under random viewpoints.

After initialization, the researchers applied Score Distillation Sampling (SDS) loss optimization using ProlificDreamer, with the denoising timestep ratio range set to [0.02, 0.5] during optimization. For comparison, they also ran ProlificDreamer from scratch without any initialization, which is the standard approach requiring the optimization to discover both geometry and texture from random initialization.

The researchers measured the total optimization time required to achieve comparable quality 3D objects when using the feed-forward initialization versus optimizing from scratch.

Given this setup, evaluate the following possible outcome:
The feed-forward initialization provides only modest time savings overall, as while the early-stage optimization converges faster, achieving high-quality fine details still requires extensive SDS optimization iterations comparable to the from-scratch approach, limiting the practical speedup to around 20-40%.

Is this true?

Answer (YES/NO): NO